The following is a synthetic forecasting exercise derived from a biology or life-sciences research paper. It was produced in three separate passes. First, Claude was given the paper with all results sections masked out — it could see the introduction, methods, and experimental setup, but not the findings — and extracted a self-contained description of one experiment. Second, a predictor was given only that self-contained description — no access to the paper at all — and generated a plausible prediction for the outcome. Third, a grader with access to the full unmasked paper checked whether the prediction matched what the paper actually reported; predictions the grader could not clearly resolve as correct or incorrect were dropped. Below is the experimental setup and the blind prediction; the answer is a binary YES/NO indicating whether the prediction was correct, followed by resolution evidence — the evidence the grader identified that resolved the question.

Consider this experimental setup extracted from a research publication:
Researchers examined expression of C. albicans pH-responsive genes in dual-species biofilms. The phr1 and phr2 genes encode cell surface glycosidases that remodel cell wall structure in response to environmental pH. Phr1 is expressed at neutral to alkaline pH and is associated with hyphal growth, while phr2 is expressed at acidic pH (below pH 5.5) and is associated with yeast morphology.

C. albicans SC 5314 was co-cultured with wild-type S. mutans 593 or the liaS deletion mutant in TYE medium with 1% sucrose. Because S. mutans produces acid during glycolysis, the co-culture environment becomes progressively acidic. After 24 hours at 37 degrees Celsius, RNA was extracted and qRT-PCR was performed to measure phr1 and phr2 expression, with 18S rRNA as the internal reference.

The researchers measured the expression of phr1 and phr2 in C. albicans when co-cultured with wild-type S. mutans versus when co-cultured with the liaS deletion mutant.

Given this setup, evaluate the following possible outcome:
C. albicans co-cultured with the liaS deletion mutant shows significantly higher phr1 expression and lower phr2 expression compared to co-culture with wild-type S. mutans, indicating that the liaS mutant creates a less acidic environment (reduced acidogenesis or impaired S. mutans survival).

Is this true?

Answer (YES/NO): YES